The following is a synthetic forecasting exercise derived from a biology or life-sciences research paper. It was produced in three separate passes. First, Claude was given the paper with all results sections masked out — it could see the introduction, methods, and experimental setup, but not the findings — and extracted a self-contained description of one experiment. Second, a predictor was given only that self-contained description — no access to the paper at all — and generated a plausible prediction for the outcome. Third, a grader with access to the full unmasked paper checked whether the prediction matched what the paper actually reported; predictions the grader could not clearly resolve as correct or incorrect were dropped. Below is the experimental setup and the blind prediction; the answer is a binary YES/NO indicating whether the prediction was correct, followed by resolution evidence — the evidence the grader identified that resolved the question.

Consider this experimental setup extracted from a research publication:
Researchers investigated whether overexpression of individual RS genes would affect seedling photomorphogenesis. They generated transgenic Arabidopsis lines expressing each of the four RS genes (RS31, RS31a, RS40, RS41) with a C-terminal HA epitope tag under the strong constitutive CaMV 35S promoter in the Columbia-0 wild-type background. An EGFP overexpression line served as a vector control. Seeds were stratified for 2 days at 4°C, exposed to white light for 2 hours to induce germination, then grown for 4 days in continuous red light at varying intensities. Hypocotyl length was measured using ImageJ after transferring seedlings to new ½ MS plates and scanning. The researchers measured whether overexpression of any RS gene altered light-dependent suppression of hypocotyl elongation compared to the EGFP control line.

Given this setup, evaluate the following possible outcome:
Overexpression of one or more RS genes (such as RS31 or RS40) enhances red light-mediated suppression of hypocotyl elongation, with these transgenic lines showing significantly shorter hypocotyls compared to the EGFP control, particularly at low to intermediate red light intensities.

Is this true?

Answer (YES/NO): NO